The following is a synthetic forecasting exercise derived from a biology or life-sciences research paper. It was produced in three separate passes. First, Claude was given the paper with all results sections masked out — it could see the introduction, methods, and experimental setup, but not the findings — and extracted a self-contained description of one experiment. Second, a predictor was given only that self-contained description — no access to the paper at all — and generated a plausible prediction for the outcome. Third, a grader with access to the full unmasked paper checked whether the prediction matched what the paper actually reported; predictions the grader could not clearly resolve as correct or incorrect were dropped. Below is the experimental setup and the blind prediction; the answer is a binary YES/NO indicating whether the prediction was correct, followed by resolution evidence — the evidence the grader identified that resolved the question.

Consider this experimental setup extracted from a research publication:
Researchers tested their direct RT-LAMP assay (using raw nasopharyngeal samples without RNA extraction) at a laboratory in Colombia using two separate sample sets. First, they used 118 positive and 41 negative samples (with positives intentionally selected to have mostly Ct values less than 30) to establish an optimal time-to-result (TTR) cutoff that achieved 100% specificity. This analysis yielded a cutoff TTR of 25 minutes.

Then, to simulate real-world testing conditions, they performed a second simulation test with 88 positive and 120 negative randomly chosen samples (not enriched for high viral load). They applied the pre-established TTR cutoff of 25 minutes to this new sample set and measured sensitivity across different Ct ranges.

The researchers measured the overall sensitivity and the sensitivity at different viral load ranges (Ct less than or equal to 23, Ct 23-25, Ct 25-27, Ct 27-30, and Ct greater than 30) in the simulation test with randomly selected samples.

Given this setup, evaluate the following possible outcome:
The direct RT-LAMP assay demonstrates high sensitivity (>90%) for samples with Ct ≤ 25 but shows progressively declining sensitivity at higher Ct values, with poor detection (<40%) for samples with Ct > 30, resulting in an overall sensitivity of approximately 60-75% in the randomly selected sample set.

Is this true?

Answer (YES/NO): NO